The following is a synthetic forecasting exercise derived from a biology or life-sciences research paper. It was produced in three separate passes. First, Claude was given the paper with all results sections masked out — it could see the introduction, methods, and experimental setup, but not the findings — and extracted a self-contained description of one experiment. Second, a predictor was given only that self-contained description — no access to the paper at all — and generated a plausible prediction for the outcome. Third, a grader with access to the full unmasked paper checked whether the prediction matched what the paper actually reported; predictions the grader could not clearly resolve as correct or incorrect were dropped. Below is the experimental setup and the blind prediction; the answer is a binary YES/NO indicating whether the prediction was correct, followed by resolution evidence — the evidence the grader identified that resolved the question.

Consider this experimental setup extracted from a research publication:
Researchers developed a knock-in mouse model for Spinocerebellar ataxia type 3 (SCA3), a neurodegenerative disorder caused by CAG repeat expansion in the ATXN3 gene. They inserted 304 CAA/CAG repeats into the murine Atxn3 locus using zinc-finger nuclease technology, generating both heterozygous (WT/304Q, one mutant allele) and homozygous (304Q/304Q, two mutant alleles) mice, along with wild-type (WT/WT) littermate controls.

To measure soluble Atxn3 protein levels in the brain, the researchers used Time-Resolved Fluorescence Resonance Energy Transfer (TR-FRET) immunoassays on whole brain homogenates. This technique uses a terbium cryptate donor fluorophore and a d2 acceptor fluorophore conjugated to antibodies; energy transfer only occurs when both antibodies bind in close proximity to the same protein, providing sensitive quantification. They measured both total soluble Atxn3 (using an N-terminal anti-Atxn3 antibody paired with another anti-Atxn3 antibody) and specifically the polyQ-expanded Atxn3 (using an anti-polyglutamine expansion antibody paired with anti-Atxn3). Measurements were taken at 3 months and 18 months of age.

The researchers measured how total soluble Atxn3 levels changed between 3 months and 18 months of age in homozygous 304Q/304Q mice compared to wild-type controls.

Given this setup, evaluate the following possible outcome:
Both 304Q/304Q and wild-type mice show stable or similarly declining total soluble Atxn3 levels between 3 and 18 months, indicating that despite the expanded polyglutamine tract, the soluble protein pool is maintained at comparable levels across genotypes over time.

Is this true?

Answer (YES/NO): NO